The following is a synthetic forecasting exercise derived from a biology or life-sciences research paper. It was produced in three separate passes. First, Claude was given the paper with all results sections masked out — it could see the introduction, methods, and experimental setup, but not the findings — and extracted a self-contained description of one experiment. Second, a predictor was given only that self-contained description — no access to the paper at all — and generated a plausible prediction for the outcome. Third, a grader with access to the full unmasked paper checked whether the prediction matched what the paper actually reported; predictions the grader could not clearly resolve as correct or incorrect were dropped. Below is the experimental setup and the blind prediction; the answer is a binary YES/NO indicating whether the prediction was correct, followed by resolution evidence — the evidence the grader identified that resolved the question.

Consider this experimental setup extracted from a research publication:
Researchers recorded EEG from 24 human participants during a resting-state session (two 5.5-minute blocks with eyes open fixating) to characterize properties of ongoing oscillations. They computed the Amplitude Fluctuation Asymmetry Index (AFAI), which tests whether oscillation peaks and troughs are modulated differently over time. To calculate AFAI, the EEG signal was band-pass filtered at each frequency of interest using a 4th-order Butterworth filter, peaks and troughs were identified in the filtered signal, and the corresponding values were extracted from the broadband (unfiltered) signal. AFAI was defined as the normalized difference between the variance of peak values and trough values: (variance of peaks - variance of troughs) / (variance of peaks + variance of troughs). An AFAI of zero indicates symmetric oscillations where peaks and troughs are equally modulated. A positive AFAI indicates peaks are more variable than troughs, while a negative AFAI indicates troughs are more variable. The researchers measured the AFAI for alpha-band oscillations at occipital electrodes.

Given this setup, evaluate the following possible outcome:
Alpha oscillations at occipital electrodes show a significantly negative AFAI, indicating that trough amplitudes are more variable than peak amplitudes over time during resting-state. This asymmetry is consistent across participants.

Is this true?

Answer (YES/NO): YES